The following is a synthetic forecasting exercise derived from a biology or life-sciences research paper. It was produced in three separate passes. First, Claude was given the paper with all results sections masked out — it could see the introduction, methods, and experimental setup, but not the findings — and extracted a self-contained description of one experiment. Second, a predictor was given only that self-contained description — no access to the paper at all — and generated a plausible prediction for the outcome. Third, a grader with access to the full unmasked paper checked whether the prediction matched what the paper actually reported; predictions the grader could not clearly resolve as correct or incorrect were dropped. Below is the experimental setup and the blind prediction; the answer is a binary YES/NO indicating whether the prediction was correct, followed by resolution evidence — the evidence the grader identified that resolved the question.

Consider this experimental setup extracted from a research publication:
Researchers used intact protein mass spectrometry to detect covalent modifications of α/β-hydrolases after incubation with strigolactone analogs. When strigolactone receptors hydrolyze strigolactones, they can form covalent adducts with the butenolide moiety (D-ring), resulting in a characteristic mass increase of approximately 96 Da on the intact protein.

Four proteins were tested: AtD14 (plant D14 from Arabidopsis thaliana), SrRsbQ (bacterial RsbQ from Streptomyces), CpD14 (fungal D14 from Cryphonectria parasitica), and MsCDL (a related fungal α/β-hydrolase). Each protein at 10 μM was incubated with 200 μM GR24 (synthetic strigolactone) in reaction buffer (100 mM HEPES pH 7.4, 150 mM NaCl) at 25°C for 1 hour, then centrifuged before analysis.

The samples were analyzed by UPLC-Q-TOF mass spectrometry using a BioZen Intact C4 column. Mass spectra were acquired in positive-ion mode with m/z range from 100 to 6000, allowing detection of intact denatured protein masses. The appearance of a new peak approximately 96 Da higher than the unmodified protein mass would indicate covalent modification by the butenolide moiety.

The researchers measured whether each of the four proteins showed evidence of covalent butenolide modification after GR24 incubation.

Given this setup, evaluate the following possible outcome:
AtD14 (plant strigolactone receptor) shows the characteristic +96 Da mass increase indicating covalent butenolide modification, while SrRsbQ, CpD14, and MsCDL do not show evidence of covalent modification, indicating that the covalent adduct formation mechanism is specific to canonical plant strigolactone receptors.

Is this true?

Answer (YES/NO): NO